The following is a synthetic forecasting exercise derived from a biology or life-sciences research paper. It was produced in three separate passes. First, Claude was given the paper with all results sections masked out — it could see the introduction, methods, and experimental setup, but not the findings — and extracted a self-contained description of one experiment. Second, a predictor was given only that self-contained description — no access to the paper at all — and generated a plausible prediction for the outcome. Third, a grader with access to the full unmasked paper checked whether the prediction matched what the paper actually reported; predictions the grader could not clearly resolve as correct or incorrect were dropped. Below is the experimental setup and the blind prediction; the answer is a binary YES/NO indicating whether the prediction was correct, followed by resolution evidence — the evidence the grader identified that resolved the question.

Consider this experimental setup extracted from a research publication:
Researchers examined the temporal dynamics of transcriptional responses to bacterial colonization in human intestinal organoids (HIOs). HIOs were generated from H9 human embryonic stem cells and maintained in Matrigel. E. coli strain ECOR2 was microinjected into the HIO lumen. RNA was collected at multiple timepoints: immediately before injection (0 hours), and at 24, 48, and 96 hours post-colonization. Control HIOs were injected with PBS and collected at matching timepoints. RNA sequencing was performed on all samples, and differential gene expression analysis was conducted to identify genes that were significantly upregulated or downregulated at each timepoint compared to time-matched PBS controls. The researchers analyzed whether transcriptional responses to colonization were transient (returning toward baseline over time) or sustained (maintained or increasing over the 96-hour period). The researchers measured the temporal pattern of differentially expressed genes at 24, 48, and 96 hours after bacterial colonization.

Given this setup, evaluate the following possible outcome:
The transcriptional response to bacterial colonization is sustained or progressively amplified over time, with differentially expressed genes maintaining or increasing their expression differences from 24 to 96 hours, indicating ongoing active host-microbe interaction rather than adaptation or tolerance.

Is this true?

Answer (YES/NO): YES